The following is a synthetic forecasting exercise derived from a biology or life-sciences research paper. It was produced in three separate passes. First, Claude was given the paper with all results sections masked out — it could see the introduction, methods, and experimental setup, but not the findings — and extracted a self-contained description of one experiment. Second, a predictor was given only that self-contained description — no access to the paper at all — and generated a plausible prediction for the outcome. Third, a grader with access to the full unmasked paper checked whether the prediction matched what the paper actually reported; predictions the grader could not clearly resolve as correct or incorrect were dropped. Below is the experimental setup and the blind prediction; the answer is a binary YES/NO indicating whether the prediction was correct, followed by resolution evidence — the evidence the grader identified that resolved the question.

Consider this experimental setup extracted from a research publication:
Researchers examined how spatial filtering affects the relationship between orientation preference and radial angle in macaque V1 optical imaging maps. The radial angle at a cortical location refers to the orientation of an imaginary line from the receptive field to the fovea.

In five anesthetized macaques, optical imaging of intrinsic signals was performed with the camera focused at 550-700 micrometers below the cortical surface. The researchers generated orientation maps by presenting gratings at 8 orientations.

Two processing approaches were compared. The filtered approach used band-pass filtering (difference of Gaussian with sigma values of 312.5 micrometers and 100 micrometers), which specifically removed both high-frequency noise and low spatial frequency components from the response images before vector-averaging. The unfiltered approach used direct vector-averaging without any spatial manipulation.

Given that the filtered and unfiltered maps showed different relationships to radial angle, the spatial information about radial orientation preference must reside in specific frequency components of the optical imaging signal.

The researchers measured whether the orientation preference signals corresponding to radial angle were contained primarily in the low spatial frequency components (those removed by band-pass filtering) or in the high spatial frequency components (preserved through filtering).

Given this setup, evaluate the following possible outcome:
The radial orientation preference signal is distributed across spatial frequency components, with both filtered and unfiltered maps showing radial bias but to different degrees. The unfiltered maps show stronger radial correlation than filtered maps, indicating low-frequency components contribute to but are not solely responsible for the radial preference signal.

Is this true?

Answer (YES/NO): NO